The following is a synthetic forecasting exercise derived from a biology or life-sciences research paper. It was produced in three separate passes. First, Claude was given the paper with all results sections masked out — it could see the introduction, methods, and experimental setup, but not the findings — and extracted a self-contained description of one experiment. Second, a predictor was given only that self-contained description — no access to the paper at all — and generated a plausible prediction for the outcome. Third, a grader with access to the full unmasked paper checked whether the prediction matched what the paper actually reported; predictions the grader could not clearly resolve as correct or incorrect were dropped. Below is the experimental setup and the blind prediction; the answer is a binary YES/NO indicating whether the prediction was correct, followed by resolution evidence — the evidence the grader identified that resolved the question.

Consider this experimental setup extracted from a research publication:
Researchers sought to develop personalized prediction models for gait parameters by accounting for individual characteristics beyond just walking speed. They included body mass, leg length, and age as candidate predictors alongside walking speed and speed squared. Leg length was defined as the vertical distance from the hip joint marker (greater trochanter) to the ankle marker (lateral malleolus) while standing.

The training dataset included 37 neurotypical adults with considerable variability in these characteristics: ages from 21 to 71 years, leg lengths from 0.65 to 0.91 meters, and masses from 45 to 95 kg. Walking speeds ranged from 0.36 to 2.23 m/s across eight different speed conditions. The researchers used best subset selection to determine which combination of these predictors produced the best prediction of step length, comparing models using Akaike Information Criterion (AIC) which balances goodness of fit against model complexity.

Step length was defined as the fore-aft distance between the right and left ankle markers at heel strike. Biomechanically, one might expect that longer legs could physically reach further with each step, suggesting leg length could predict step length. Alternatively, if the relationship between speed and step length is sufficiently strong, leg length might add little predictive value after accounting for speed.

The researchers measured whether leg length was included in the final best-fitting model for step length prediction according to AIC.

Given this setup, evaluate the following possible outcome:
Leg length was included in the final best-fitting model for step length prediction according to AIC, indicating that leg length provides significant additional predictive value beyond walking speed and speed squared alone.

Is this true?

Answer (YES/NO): YES